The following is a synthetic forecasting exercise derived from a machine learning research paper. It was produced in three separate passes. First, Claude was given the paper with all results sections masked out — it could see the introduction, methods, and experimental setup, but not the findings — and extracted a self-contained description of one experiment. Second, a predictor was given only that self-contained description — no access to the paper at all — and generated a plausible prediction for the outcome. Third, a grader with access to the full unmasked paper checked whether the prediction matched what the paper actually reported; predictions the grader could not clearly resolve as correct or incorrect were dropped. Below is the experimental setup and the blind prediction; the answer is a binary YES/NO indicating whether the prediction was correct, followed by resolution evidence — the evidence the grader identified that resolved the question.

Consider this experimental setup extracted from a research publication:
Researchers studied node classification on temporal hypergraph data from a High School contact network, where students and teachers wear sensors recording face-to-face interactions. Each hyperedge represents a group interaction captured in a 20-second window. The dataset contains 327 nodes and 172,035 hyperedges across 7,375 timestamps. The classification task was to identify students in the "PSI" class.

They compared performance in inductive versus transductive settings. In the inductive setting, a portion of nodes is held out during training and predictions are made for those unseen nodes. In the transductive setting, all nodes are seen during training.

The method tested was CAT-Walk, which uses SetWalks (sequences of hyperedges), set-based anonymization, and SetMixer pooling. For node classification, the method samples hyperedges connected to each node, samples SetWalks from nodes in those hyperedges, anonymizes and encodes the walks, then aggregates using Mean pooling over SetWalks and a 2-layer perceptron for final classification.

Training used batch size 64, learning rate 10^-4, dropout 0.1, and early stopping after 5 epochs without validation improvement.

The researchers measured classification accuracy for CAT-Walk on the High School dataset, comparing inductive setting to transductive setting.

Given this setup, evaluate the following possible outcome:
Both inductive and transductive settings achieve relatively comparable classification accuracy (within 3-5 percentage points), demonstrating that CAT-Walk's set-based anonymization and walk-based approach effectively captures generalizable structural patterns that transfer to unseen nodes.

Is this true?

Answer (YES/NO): YES